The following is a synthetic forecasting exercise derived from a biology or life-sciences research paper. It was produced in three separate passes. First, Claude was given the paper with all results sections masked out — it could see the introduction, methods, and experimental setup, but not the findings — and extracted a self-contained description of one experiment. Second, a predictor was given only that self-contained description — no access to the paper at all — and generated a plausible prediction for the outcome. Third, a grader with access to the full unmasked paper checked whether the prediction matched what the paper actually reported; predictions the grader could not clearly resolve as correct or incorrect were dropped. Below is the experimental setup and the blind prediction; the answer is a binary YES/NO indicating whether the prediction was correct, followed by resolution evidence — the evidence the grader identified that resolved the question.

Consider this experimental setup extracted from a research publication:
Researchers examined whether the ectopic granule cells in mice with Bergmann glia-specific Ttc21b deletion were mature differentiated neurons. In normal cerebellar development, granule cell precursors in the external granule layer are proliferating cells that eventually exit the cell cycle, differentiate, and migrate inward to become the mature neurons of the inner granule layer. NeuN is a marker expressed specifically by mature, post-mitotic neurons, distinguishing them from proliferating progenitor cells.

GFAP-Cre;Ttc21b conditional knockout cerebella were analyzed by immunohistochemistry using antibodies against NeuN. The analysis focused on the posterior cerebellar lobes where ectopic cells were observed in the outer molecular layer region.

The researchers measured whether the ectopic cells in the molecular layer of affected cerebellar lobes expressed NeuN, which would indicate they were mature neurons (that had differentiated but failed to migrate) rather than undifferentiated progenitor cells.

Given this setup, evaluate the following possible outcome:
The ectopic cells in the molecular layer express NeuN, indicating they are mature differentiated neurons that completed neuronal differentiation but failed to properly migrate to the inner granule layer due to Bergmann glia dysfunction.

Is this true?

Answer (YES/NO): YES